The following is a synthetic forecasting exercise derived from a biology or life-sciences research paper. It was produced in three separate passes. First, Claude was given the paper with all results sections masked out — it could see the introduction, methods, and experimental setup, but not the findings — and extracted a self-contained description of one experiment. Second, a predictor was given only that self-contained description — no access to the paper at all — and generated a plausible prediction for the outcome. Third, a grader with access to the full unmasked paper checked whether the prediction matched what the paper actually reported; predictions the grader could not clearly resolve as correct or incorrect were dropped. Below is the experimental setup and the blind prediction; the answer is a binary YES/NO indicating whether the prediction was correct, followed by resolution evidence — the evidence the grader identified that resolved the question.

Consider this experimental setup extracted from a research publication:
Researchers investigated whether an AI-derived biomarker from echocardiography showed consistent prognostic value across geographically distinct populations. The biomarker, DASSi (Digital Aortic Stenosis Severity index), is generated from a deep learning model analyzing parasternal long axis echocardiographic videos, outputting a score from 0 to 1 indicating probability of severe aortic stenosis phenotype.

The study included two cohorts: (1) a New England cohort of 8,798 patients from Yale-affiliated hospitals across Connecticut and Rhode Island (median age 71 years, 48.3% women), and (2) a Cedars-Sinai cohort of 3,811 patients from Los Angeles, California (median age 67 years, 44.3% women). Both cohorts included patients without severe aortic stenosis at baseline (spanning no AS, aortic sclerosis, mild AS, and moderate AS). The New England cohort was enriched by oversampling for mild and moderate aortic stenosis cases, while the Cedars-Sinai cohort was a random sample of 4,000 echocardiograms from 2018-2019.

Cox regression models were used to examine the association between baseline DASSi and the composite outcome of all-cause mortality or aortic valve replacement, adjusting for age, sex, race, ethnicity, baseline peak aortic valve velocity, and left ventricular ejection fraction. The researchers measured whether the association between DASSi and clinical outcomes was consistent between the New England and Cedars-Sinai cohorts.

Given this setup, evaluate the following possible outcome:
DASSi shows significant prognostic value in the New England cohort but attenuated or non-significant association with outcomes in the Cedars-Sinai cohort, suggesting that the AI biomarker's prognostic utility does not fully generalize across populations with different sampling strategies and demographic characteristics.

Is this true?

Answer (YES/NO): NO